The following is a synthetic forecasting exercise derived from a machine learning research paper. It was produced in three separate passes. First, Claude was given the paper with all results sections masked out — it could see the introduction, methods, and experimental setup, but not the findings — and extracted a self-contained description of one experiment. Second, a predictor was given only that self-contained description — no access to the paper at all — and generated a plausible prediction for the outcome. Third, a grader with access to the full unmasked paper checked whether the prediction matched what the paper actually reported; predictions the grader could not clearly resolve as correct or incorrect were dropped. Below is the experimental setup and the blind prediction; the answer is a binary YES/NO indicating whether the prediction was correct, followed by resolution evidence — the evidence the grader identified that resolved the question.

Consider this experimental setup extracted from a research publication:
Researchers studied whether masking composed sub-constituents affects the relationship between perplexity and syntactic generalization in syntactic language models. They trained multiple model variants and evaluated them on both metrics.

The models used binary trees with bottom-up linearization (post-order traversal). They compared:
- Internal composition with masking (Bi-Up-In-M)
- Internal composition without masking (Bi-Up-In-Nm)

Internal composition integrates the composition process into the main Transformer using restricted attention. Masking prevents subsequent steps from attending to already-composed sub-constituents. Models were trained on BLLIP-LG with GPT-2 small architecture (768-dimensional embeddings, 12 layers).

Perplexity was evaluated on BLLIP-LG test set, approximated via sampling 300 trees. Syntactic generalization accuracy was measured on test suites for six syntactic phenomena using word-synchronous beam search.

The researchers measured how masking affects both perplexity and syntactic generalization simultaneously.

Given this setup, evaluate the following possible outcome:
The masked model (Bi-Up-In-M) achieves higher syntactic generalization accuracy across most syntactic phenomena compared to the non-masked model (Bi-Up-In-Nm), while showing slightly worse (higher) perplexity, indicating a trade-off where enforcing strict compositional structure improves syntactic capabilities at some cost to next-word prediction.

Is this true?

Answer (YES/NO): YES